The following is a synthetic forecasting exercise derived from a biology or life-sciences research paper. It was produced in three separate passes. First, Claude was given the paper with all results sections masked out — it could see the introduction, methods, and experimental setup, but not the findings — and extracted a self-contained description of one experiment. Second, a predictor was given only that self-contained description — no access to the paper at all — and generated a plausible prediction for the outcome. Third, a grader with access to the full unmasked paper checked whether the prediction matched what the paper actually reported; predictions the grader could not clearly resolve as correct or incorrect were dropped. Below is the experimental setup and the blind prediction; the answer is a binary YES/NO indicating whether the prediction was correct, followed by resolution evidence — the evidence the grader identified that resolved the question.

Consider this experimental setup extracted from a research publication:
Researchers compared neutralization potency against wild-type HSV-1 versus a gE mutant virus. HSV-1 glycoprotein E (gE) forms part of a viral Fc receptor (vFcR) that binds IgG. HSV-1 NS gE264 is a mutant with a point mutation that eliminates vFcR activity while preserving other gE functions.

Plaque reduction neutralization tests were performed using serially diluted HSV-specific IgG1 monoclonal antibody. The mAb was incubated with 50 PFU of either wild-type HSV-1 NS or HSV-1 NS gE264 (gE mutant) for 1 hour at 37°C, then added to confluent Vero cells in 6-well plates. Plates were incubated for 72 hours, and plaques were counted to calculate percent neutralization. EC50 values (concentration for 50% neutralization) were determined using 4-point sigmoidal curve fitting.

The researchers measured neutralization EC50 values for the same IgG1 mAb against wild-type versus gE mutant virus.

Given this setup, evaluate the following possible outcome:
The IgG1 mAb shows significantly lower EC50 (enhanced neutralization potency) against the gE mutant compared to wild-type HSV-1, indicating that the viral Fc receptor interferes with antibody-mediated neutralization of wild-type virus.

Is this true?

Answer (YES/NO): YES